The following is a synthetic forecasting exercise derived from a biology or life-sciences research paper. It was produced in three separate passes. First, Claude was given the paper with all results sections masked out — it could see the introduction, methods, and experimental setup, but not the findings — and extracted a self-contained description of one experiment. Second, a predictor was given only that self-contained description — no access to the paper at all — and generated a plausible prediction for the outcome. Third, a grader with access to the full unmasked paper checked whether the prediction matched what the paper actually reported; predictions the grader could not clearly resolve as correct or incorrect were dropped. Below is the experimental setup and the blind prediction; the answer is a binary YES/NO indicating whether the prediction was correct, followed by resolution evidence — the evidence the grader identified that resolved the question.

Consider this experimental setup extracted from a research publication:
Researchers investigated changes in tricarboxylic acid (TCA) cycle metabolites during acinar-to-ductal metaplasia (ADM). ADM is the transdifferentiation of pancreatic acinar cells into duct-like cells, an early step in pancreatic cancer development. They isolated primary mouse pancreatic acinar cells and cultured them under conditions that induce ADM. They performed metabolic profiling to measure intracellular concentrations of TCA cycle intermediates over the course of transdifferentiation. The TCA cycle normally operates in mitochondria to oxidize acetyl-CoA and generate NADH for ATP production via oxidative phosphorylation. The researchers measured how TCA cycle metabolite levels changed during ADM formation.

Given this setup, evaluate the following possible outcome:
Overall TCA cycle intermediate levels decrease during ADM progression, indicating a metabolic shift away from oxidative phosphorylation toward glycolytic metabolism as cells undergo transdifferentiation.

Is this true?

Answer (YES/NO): YES